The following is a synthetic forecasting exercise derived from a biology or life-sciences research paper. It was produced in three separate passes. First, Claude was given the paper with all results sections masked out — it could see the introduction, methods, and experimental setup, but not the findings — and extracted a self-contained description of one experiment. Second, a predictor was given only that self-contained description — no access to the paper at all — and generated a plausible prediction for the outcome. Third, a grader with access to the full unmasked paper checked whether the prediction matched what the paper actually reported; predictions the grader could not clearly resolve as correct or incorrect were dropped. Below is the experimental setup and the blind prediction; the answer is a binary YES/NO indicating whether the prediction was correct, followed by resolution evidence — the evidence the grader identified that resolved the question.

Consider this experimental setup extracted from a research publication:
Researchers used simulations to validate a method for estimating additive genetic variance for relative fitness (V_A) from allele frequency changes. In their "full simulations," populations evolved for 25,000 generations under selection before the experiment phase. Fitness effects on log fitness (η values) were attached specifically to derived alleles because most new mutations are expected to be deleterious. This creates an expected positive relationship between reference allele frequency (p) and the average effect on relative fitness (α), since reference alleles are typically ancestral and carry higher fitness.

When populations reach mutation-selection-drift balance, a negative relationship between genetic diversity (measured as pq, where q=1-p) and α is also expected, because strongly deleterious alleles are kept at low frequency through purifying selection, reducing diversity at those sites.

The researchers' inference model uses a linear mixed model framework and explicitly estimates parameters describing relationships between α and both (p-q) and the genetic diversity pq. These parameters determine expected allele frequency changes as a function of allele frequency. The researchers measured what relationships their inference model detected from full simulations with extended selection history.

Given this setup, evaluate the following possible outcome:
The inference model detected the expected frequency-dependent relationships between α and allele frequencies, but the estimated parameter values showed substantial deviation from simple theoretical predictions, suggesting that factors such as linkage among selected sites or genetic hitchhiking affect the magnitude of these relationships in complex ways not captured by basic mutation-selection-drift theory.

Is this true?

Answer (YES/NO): NO